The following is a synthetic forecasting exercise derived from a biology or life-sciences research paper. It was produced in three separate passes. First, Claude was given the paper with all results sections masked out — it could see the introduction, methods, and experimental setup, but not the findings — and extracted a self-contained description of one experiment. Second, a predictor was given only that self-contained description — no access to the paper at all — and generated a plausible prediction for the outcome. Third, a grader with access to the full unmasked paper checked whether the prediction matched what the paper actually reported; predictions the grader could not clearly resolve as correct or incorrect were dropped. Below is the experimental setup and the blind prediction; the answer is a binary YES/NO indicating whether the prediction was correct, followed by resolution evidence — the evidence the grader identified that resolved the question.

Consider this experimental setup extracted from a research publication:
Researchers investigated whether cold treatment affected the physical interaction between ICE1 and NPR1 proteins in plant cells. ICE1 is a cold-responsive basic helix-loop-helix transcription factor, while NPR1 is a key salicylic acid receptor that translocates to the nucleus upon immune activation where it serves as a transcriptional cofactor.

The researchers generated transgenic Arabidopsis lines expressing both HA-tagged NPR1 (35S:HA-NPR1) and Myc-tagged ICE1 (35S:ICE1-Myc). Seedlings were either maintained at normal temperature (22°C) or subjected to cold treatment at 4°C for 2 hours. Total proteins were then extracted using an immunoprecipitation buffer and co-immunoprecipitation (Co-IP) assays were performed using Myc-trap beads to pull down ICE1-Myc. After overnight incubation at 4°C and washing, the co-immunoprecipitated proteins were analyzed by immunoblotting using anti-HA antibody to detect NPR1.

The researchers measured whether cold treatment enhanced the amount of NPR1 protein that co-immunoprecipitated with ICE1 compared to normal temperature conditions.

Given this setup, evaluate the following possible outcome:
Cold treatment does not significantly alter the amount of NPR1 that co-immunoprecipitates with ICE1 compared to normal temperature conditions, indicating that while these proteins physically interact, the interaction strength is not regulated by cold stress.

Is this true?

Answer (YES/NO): NO